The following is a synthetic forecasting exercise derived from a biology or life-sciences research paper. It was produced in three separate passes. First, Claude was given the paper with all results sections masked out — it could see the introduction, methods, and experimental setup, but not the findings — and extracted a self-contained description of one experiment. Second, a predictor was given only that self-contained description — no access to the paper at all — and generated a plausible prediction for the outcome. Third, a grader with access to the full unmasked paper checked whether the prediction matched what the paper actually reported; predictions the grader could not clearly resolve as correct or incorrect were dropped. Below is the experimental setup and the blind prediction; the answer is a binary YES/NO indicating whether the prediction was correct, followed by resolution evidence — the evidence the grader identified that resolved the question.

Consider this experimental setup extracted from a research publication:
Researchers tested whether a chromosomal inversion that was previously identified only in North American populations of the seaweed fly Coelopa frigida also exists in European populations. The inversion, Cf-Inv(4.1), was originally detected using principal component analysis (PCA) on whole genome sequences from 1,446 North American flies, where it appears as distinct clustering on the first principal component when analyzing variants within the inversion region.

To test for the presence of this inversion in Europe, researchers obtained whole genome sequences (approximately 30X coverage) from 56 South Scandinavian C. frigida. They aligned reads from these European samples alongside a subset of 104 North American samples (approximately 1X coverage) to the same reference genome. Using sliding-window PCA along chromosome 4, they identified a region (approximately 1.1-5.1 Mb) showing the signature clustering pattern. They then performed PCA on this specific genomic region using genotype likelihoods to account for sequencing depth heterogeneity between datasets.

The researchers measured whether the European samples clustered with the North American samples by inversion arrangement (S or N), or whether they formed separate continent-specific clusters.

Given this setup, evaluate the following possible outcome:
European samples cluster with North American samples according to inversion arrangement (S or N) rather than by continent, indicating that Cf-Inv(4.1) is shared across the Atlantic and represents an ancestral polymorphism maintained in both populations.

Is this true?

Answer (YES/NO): YES